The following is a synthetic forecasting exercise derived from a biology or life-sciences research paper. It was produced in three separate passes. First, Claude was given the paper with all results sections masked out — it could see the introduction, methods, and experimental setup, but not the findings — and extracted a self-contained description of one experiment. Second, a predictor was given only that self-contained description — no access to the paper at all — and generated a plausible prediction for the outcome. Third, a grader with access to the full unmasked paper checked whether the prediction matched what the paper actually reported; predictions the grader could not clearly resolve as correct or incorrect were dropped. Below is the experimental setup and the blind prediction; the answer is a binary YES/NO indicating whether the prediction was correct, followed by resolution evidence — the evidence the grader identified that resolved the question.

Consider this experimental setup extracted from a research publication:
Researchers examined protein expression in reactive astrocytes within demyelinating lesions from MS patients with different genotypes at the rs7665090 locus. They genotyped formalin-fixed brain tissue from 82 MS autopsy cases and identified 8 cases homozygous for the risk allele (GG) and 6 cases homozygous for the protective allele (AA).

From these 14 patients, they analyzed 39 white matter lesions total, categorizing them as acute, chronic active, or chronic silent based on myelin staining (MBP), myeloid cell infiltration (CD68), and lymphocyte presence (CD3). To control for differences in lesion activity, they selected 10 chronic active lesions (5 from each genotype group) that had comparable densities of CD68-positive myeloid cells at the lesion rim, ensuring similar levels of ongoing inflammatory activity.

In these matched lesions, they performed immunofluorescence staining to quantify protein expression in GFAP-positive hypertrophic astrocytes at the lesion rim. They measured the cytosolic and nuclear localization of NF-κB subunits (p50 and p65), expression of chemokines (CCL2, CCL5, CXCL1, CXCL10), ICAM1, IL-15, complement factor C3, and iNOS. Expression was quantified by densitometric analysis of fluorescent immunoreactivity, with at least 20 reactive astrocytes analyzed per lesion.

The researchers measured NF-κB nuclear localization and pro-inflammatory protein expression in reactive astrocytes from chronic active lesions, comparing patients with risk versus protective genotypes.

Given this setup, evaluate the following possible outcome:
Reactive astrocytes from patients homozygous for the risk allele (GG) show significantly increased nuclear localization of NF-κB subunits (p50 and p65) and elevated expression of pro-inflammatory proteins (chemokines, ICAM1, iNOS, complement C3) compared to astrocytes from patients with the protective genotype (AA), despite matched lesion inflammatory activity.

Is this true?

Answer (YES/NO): NO